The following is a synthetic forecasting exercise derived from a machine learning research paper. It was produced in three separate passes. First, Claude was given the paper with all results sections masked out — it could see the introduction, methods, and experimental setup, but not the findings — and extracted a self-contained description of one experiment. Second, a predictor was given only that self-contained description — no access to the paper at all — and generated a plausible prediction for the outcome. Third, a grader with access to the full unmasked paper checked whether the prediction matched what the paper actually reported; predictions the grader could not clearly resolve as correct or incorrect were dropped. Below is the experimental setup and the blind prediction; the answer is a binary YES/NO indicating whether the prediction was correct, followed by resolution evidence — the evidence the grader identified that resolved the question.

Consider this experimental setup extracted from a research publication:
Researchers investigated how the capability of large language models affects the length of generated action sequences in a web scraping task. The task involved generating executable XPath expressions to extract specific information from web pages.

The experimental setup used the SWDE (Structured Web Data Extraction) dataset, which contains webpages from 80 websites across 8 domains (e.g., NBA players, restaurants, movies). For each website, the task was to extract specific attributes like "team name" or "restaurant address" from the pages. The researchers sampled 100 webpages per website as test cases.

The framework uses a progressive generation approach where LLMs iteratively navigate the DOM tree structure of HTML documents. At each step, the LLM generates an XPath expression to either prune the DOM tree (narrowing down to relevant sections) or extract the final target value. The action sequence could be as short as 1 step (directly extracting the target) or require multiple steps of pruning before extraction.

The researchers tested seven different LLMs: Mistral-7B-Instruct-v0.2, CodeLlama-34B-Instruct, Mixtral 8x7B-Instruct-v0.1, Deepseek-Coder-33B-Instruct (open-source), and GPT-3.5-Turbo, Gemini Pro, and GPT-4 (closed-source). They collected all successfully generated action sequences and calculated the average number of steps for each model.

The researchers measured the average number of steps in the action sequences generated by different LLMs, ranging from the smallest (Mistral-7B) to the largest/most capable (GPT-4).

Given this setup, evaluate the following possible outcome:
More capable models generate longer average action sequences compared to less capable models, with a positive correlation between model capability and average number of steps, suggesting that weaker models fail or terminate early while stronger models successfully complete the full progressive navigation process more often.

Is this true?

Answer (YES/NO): NO